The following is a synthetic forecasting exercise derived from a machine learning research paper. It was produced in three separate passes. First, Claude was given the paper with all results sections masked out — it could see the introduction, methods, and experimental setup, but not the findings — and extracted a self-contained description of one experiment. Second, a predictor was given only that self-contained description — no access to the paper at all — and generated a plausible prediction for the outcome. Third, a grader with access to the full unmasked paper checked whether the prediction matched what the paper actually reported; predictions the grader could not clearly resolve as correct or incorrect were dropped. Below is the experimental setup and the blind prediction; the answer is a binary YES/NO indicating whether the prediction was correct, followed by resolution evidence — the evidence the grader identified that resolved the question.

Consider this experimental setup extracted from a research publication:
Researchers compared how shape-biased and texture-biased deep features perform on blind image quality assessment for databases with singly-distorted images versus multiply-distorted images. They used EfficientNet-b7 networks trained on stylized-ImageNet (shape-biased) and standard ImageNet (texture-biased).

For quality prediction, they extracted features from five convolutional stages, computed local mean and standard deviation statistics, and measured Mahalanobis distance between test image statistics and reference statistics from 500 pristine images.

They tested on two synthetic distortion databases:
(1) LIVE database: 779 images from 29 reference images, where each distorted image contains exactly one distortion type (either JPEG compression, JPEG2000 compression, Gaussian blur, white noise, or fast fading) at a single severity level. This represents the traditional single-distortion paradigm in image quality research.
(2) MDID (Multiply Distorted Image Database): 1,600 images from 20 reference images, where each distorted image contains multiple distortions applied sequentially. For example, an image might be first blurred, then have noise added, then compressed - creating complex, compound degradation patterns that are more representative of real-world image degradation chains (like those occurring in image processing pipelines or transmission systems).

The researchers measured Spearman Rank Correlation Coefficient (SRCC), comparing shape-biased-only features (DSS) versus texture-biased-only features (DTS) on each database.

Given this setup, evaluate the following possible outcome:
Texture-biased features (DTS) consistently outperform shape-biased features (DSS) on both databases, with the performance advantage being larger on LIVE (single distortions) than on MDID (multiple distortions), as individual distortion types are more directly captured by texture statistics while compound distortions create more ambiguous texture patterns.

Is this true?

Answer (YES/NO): YES